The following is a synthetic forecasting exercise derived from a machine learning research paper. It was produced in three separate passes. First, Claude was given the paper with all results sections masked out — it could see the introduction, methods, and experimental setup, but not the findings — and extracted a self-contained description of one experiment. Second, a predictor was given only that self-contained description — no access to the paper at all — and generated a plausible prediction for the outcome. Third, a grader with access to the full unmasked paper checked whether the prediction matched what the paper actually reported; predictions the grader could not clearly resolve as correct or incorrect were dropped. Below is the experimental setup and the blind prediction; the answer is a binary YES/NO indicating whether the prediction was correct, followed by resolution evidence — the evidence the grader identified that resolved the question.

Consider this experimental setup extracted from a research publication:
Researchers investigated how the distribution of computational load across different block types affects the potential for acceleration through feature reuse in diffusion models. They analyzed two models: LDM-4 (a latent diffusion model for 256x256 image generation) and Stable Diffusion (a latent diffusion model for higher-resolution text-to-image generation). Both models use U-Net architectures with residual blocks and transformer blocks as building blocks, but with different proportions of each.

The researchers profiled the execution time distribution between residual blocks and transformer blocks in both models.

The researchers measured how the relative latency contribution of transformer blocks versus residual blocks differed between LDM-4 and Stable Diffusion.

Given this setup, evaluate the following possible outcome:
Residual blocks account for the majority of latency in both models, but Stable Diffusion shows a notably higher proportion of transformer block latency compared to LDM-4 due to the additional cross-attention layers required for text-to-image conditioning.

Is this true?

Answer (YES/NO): NO